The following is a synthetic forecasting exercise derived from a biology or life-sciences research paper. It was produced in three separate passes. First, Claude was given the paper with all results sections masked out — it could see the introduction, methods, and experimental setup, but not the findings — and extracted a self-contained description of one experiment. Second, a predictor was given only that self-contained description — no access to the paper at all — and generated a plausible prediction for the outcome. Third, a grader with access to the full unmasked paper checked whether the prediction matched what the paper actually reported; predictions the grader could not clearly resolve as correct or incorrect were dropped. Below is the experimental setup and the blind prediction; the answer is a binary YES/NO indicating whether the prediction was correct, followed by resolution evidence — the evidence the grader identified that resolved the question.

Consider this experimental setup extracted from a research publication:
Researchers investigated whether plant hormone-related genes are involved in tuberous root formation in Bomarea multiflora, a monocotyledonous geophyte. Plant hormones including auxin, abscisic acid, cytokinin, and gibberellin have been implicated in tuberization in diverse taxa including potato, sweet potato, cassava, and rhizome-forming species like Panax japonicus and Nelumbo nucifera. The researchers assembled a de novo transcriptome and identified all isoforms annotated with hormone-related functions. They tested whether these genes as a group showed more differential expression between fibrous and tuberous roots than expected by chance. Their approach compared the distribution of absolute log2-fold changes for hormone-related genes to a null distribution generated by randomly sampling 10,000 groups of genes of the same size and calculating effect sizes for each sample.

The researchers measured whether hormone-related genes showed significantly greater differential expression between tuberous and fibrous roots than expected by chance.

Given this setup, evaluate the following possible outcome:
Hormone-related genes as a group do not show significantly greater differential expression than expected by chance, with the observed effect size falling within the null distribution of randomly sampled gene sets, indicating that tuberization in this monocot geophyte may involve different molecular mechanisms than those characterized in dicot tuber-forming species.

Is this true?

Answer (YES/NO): YES